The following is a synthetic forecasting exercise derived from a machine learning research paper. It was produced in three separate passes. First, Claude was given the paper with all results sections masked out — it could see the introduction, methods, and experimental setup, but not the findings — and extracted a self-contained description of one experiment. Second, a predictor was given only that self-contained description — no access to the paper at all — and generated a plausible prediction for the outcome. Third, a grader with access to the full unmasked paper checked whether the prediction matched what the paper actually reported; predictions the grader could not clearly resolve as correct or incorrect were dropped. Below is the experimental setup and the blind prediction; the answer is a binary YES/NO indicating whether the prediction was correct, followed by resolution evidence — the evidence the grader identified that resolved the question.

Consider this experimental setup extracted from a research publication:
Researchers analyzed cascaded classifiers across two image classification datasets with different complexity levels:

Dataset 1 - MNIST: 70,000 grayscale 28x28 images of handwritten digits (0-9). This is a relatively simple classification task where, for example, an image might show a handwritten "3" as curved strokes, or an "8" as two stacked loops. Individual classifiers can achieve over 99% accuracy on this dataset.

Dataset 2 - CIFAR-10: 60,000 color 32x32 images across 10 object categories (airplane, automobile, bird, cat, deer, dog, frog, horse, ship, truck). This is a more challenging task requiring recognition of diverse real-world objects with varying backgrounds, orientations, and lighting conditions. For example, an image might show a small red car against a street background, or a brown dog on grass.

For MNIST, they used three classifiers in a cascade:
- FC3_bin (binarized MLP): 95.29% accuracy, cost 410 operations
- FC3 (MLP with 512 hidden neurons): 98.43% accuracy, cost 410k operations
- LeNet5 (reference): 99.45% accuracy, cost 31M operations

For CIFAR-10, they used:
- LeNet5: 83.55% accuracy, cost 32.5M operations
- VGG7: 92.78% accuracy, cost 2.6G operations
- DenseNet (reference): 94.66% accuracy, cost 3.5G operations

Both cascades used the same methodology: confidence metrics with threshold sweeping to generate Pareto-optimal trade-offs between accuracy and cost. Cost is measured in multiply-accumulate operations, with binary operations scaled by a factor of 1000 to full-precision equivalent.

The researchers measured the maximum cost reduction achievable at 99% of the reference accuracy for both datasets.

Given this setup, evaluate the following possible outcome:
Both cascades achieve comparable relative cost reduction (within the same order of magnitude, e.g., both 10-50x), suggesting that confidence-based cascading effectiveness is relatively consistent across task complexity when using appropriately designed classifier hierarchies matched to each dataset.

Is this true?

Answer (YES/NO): NO